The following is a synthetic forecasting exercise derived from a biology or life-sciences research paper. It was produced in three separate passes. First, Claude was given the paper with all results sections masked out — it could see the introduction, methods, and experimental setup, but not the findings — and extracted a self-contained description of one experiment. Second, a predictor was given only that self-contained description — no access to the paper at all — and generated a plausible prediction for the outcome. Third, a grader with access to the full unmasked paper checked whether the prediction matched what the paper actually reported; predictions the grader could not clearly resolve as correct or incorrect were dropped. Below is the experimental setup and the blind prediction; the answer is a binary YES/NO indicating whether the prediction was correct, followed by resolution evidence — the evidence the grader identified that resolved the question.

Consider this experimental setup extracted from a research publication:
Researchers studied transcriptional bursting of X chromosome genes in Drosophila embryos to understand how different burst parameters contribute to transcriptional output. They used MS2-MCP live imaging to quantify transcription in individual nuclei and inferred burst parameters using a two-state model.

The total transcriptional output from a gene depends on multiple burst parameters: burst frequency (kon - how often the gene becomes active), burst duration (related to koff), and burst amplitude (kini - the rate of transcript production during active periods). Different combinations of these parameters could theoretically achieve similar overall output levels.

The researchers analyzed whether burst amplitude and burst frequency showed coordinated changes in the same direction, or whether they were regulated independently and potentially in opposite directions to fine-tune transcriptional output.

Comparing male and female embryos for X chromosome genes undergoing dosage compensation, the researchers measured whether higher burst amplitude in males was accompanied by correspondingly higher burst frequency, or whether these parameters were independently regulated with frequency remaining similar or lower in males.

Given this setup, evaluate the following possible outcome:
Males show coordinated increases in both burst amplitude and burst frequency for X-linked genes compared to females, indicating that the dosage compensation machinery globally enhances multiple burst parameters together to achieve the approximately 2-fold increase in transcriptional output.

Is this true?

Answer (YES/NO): NO